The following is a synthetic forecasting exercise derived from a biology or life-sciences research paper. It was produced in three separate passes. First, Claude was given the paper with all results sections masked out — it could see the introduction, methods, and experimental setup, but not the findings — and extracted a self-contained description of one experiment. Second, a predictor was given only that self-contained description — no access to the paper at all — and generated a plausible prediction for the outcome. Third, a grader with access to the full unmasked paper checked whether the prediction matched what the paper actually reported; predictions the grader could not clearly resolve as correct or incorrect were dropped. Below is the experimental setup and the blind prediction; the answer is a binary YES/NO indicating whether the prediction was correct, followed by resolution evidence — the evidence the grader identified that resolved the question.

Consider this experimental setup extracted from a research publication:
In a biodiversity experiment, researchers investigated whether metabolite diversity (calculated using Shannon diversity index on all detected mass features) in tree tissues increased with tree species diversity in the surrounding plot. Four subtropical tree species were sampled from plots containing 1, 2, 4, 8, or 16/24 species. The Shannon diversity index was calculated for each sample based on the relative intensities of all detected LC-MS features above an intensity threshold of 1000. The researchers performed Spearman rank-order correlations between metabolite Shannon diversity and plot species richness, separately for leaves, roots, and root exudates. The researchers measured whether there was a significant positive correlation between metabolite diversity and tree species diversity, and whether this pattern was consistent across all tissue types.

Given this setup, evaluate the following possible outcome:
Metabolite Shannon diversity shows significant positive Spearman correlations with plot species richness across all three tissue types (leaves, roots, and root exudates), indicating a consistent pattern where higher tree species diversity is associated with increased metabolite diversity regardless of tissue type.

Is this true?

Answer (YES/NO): NO